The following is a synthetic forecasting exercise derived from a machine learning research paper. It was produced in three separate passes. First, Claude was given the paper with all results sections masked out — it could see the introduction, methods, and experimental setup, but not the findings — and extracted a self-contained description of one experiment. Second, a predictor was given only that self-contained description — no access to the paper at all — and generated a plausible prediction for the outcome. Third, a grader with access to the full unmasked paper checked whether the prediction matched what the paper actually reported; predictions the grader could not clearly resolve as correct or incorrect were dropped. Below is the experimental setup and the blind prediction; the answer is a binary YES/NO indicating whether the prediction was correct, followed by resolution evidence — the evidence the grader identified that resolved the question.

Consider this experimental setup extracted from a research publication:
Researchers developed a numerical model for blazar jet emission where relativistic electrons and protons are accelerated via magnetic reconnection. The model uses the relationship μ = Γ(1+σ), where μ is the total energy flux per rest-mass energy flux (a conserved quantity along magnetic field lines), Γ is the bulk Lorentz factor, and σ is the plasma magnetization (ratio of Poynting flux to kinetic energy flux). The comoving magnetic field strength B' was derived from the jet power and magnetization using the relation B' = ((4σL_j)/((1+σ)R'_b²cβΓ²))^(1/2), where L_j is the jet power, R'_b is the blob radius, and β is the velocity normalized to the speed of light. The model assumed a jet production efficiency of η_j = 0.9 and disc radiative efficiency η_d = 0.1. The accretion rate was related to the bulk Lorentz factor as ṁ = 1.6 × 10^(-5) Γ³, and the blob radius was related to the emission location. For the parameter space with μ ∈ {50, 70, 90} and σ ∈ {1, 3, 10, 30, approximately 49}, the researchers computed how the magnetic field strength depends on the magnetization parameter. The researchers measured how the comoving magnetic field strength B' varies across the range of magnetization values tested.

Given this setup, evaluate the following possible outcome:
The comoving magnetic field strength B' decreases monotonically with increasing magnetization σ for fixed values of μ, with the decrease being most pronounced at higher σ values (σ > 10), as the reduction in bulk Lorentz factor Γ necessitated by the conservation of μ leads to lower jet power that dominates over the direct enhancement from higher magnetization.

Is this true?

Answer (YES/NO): NO